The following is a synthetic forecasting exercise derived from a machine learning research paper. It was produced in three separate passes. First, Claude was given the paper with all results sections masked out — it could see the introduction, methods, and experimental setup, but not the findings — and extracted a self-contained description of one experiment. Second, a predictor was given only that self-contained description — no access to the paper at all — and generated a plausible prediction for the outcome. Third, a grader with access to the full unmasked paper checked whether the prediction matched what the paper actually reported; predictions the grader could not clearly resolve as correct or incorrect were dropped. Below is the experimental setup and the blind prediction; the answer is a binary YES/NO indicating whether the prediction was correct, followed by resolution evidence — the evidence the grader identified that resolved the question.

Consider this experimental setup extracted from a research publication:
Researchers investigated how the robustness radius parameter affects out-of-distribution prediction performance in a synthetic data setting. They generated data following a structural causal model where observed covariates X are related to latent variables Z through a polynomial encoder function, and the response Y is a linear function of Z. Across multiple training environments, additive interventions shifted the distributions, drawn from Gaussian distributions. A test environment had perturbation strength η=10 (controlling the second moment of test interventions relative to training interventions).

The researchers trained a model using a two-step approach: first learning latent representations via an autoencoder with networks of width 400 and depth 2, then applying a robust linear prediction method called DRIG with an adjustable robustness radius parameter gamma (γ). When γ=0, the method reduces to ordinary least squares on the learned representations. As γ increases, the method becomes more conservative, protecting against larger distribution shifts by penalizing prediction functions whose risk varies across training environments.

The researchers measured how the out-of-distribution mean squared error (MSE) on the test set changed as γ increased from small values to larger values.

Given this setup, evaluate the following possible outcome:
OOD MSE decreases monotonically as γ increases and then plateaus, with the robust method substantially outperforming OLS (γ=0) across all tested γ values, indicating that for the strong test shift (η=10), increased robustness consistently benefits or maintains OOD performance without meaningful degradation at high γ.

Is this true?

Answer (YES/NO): NO